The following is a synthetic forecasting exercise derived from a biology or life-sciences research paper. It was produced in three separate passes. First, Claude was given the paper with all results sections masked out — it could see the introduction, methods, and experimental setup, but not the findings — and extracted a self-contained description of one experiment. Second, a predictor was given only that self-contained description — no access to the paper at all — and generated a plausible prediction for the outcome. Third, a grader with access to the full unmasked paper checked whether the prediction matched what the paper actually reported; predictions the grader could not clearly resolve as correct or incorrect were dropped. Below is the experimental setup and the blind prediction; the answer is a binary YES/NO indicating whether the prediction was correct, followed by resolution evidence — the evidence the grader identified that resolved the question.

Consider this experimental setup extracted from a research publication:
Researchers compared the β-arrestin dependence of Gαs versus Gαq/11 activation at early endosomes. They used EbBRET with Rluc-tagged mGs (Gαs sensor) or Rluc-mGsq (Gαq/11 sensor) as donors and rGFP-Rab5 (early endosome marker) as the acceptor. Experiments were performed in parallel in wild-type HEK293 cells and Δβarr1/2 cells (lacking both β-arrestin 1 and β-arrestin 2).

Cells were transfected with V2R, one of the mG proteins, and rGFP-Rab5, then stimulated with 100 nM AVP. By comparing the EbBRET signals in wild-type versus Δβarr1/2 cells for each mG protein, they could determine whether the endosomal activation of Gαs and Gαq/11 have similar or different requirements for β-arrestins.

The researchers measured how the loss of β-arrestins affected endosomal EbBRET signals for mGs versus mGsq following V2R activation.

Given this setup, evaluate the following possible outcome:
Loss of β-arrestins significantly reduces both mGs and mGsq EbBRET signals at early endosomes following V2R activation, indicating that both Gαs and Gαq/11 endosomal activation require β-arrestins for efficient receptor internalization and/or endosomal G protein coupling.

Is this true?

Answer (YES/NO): YES